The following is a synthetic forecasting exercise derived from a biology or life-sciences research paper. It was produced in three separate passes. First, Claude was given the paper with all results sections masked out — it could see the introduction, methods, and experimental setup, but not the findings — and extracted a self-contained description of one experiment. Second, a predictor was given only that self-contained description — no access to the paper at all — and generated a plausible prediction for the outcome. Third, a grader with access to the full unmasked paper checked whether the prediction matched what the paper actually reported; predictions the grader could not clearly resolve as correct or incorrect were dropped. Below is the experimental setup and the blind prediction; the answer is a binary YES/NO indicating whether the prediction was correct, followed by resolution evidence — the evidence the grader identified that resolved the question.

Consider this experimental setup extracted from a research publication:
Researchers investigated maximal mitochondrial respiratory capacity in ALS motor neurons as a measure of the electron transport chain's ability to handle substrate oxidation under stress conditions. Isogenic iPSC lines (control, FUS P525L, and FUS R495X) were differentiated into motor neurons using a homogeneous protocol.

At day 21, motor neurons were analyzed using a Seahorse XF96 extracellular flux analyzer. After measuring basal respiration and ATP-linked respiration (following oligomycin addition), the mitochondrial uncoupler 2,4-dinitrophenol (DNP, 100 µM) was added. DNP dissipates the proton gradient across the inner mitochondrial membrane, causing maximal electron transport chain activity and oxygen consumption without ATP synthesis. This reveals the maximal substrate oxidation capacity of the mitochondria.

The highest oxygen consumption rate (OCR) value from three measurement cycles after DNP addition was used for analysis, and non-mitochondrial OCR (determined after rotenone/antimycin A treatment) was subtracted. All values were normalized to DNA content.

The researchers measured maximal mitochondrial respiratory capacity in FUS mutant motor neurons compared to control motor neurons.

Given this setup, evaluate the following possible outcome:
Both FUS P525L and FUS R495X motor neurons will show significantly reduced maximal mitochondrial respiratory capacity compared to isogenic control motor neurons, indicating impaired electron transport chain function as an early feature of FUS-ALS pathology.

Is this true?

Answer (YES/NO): YES